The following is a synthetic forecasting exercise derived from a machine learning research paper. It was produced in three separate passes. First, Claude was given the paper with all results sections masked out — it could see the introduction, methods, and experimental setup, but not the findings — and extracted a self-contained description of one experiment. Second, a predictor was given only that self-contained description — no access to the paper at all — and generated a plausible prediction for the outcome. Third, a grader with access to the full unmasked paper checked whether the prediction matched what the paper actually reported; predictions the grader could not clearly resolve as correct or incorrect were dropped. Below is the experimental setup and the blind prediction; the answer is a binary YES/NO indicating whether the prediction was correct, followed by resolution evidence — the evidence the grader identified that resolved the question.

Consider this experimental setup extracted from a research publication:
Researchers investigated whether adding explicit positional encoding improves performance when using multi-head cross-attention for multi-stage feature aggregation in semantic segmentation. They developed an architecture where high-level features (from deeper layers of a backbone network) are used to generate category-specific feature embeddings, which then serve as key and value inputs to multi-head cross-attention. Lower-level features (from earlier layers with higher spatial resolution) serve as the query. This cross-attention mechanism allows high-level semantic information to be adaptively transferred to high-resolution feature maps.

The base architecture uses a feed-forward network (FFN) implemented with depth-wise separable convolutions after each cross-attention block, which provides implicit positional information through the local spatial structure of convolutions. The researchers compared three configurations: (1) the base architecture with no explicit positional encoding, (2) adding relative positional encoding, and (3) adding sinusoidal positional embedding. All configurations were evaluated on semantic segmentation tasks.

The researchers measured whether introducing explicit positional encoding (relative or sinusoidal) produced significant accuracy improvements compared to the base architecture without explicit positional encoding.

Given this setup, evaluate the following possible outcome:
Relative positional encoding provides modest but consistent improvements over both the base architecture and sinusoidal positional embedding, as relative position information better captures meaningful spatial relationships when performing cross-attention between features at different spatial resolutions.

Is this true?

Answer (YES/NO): NO